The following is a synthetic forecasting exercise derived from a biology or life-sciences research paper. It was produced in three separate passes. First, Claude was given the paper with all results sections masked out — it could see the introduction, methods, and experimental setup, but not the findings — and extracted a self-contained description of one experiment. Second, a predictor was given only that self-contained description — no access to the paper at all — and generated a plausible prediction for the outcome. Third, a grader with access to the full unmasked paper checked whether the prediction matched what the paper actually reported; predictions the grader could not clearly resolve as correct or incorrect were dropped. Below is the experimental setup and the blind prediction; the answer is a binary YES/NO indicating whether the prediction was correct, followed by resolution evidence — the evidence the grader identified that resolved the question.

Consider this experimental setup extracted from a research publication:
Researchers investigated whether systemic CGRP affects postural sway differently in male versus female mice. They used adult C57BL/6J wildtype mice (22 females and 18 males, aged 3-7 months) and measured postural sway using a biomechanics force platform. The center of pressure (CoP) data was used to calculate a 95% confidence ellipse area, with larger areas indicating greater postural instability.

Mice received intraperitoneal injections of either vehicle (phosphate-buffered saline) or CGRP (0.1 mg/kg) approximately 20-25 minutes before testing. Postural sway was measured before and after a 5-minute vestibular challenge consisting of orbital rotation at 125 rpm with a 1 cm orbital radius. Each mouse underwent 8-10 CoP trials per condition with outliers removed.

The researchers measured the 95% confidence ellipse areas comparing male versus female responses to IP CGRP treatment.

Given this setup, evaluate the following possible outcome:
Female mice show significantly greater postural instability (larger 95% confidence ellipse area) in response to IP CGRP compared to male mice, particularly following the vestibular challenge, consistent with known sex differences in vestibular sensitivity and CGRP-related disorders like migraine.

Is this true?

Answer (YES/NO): NO